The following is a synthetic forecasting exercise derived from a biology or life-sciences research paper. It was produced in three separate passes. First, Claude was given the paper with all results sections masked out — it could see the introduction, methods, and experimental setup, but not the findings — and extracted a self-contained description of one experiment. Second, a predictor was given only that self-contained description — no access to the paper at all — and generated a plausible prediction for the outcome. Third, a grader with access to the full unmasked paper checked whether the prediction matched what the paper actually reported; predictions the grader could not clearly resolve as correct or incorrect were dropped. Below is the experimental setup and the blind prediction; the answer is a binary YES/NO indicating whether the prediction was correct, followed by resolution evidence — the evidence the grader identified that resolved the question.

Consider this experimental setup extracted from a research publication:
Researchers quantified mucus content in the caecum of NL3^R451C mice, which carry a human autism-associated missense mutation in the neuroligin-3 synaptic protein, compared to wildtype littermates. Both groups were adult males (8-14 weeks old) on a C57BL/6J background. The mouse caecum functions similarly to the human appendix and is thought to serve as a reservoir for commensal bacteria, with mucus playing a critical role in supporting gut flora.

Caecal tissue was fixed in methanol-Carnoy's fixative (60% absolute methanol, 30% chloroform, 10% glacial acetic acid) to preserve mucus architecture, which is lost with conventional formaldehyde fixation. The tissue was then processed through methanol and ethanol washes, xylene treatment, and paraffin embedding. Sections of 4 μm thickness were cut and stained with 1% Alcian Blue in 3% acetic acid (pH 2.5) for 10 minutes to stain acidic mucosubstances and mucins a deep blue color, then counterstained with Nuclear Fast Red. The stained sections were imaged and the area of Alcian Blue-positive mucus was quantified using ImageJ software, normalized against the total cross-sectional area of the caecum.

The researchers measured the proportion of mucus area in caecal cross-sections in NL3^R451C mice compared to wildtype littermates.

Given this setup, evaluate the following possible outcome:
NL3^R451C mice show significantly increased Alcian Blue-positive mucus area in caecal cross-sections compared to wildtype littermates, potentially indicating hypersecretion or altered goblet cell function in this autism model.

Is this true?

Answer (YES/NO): NO